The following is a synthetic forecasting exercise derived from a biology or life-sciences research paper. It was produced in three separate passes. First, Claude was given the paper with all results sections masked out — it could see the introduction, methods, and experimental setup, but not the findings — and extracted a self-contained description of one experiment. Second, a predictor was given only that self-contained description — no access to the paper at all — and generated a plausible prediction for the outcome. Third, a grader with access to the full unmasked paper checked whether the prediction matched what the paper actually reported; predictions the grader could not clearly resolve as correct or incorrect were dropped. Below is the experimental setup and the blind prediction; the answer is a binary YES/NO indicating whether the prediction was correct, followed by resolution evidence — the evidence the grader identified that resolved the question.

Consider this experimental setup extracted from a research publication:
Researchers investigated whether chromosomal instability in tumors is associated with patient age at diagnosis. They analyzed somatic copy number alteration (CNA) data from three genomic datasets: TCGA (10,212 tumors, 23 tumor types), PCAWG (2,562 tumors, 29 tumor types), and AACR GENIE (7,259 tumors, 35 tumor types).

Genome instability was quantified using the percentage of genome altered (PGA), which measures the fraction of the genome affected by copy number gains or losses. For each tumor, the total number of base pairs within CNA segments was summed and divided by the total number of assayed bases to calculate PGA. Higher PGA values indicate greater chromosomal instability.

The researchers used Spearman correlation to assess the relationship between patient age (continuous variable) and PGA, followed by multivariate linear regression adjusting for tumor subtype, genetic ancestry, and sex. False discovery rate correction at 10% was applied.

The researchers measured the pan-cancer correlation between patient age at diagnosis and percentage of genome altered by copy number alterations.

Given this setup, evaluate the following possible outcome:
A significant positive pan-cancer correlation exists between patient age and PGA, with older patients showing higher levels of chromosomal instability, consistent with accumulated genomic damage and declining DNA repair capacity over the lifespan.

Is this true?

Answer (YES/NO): YES